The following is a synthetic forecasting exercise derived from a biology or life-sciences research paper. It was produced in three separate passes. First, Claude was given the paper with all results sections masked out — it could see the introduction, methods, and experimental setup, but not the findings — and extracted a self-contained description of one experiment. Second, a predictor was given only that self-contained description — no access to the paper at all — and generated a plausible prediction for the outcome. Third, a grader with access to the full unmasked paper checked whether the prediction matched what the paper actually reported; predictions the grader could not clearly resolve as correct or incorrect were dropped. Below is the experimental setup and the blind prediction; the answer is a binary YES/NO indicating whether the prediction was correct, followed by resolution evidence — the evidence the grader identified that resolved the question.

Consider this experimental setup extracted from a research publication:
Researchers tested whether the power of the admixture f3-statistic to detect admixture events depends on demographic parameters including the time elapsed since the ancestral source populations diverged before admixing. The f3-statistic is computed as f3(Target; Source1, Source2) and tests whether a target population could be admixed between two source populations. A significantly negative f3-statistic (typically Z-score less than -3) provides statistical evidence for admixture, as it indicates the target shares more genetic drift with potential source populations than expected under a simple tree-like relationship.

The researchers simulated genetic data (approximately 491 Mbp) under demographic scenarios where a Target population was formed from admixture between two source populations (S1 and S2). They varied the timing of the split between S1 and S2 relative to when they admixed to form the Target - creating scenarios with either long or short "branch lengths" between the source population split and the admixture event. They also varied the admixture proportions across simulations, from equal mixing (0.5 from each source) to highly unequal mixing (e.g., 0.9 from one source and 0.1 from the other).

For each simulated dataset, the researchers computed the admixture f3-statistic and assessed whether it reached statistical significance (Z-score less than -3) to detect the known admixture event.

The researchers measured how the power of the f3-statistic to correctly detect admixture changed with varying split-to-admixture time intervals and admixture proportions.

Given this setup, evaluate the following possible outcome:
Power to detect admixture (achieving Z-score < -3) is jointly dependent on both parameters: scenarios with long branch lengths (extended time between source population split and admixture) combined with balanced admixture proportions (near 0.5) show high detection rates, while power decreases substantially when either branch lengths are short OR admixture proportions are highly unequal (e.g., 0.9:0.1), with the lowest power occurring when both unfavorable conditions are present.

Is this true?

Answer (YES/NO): YES